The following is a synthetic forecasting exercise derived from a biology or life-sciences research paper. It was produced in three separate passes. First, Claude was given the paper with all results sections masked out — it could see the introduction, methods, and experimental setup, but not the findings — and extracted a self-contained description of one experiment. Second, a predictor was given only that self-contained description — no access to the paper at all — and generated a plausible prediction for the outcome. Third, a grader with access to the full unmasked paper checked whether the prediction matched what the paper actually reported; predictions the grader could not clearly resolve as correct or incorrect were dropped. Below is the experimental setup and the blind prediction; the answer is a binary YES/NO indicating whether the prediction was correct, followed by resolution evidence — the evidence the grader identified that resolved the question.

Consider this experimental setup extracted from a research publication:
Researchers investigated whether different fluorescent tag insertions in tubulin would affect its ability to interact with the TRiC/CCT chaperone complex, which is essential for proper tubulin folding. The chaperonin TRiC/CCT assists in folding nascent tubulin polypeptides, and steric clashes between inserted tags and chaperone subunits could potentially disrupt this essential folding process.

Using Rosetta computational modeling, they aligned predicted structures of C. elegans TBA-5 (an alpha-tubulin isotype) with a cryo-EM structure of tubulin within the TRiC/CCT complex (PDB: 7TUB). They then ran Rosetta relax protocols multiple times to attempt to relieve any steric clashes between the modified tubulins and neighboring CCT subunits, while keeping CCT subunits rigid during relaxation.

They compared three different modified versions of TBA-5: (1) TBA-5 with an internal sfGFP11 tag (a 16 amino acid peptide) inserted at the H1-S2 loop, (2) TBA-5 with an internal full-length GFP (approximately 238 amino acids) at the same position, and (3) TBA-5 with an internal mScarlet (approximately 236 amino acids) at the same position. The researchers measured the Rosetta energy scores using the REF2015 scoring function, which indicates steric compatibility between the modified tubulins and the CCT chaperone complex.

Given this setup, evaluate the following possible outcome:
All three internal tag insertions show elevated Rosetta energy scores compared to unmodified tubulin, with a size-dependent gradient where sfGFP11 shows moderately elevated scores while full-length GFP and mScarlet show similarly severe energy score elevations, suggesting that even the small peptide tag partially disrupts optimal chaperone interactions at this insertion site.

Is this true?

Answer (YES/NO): NO